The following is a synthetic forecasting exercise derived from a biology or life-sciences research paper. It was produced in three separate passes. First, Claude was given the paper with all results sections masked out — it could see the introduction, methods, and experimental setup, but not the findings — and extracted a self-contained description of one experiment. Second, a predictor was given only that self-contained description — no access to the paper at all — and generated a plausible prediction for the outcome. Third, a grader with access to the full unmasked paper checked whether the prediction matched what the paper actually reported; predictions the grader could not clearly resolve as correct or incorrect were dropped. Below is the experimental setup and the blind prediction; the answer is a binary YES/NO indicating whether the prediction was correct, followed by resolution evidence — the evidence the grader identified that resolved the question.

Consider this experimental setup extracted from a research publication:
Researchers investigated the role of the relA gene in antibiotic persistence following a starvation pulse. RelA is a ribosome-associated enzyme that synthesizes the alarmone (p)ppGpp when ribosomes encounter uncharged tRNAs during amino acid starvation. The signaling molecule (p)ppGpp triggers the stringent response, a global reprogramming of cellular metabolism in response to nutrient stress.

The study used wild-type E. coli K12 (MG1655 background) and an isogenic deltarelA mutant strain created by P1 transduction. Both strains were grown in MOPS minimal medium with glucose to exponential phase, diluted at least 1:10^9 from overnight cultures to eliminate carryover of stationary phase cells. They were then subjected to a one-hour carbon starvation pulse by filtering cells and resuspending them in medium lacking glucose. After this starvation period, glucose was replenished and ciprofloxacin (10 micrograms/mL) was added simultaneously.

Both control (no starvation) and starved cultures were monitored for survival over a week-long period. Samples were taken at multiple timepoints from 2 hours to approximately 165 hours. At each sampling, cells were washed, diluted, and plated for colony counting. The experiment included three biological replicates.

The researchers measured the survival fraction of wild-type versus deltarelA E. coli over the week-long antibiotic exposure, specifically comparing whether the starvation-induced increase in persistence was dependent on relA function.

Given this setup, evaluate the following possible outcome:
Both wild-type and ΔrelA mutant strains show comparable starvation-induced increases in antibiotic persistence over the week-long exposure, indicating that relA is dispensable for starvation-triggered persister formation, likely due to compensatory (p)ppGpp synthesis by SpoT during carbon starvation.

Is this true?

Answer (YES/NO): NO